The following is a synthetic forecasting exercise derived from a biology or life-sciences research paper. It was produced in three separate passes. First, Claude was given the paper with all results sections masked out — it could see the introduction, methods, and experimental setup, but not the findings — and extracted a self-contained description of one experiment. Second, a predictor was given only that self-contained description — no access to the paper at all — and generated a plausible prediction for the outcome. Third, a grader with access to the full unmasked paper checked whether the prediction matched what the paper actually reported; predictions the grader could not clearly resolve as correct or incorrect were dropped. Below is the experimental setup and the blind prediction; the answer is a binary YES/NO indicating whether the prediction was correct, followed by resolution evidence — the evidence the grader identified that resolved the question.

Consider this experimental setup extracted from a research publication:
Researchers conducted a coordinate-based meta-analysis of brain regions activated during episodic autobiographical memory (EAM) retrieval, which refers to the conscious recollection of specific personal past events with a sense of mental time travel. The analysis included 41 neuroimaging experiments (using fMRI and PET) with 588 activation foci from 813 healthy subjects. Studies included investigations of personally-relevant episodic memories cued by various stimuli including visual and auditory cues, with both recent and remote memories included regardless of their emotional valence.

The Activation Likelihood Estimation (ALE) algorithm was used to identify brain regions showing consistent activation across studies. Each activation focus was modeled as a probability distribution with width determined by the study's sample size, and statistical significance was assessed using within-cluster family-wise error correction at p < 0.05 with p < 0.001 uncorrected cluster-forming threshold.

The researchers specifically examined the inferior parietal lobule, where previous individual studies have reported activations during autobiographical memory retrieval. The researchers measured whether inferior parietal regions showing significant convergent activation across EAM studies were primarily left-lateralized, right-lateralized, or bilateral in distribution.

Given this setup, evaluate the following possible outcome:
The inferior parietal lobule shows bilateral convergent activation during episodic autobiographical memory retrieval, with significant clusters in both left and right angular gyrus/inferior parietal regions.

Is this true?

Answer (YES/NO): YES